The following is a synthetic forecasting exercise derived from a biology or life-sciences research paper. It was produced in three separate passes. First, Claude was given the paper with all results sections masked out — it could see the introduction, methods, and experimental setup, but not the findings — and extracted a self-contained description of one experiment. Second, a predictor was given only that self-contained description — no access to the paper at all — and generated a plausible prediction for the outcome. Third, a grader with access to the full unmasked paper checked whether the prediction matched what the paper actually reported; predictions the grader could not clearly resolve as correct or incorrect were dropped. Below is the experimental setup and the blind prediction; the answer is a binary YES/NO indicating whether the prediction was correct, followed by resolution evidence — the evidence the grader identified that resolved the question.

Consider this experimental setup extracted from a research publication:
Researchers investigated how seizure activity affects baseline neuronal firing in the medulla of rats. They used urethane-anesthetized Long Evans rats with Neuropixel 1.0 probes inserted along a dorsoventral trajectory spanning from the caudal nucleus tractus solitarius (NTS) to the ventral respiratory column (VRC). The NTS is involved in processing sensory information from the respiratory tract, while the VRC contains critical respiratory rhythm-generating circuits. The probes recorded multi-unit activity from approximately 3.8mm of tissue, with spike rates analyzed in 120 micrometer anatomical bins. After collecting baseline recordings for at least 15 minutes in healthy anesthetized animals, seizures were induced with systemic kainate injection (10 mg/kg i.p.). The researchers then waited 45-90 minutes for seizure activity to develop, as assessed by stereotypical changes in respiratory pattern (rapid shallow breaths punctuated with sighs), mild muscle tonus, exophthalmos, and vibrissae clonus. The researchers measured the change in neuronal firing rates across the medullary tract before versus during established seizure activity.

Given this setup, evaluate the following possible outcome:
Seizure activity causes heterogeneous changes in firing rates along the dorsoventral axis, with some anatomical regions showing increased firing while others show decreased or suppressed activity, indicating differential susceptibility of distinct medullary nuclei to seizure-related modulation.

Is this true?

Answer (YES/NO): NO